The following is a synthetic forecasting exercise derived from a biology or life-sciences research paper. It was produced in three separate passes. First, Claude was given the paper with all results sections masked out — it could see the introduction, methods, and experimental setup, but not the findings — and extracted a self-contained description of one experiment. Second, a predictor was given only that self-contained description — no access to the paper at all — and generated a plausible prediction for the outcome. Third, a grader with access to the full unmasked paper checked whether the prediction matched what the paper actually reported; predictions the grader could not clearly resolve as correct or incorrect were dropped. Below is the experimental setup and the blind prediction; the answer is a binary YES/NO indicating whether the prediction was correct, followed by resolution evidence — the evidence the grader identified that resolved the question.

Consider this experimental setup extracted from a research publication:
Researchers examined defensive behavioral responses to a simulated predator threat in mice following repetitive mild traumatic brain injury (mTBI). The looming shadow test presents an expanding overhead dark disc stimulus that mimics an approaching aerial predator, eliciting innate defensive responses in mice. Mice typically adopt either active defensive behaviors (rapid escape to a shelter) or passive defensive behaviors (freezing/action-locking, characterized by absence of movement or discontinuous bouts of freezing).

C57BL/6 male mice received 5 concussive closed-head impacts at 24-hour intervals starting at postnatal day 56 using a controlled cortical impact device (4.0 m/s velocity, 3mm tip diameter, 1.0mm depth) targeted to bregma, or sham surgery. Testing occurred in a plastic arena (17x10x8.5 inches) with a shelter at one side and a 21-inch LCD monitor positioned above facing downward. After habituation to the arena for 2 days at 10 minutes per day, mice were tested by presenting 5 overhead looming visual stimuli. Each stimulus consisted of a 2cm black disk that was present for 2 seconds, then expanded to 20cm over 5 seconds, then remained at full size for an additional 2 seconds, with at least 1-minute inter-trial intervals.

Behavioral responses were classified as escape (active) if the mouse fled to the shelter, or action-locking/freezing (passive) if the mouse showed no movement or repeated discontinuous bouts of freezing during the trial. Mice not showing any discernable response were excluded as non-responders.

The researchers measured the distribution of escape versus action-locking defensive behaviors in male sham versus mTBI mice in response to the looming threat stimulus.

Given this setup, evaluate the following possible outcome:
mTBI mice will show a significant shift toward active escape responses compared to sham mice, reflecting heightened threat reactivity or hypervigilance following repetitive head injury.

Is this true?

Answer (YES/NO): NO